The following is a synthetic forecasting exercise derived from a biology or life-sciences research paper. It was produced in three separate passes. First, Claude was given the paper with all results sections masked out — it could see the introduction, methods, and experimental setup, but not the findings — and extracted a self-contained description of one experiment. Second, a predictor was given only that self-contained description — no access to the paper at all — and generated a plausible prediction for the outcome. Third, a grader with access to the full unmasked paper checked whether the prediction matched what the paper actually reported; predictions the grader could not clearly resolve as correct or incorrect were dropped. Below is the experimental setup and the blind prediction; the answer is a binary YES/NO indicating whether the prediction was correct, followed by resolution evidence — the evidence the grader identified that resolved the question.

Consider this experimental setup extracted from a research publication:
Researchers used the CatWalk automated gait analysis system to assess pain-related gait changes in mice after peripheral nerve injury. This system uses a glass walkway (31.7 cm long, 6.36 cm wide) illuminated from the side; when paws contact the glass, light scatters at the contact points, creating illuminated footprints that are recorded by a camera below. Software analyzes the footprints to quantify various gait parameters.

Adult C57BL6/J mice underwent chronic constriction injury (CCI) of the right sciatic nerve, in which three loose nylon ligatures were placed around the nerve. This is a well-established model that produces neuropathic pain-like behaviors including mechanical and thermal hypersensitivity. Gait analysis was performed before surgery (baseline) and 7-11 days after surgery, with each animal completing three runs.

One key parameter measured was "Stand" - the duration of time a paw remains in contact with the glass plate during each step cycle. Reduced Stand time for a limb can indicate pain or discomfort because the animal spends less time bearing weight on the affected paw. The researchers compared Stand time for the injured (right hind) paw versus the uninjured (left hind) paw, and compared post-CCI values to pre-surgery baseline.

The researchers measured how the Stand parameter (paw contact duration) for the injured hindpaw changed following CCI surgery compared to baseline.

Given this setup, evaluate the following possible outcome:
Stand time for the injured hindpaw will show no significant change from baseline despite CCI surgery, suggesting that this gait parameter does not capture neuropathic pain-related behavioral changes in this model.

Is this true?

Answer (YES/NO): NO